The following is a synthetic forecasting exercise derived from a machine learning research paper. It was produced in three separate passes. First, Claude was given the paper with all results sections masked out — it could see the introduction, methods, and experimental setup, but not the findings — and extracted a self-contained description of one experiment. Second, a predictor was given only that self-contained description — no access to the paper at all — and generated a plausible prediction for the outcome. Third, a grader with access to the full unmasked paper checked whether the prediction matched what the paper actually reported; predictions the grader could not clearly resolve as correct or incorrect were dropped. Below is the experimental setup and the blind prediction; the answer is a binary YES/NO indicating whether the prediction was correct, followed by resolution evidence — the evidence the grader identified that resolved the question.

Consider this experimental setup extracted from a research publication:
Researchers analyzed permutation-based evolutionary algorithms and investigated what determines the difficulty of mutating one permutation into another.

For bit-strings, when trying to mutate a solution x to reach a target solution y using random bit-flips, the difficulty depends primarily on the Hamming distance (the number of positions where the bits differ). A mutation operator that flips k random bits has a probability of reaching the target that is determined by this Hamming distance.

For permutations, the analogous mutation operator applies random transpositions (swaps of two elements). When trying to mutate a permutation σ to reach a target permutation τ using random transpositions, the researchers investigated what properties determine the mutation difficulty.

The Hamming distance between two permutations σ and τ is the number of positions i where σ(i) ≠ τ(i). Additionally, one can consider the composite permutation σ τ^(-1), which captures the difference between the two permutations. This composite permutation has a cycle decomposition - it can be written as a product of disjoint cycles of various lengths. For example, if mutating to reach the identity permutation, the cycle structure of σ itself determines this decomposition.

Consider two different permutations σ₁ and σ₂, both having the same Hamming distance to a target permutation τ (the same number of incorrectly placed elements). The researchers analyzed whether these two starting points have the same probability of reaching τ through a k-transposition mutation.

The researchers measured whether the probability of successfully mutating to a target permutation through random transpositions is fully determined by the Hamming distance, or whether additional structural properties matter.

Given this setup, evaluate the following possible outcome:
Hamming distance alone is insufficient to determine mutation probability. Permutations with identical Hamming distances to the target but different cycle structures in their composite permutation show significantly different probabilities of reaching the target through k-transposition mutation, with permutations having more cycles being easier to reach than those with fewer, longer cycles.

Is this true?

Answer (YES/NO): YES